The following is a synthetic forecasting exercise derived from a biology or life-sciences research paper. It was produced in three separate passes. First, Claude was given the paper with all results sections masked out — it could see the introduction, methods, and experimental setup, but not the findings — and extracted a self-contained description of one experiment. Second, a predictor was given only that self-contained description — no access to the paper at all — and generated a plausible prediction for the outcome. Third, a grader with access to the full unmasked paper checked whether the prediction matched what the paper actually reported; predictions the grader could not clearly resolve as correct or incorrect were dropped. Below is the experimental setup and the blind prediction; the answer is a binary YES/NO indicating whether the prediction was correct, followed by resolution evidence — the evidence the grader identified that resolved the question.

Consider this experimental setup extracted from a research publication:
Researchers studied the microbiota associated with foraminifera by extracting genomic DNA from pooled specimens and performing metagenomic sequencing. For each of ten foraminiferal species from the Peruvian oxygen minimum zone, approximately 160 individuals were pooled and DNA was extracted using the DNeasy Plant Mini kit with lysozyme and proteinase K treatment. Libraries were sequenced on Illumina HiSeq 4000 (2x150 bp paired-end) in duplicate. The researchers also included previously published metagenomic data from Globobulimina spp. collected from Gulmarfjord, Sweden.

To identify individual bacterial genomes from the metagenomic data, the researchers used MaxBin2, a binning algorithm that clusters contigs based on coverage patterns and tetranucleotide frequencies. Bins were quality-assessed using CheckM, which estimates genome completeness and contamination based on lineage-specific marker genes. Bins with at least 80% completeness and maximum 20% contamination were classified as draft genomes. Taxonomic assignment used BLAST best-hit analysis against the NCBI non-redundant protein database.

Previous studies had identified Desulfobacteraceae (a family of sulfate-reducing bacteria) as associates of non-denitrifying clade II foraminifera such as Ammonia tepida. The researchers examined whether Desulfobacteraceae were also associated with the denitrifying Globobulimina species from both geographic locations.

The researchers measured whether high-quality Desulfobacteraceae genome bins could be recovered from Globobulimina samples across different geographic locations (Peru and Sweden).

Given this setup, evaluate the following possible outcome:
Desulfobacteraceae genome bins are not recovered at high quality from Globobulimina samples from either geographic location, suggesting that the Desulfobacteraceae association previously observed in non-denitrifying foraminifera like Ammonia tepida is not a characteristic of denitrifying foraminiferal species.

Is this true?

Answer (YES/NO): NO